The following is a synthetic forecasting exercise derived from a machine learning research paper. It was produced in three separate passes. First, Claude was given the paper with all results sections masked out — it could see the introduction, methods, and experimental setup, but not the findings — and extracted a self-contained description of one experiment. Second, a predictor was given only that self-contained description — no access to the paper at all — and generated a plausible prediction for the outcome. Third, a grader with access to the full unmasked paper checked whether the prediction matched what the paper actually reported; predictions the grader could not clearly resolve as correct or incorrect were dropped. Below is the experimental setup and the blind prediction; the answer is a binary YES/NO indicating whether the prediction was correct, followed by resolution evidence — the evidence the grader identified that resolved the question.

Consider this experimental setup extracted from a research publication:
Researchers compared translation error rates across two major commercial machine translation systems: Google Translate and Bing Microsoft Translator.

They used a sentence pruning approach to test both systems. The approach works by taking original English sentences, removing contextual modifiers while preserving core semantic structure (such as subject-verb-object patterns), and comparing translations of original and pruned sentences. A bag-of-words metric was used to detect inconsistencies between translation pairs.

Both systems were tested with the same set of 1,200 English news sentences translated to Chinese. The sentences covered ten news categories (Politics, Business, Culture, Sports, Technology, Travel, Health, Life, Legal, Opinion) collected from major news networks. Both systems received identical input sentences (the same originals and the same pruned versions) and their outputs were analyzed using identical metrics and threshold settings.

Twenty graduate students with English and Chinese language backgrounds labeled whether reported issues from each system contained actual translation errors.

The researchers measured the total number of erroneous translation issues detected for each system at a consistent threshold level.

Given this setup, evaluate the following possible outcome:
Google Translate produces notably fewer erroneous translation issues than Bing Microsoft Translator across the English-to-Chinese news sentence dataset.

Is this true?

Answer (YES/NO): NO